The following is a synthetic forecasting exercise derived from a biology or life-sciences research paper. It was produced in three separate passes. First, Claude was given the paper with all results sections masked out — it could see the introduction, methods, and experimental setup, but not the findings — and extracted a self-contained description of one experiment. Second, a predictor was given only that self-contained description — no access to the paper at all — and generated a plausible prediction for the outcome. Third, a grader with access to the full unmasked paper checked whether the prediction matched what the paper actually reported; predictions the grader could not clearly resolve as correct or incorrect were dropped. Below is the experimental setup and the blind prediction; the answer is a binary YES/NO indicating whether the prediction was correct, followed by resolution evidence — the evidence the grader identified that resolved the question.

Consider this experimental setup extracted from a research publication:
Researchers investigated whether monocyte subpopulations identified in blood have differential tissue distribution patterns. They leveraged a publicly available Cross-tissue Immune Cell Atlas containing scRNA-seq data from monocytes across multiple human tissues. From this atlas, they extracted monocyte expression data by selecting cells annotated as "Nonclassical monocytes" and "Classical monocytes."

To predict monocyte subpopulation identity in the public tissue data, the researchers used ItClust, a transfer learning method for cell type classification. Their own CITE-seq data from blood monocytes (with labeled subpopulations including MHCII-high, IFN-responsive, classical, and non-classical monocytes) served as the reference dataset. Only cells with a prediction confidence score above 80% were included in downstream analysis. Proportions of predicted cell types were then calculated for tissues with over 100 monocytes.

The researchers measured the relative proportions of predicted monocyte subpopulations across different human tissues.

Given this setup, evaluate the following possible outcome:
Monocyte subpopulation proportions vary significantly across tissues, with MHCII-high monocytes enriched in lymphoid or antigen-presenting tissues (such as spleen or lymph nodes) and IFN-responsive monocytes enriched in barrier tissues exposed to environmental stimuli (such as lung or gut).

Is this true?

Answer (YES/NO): NO